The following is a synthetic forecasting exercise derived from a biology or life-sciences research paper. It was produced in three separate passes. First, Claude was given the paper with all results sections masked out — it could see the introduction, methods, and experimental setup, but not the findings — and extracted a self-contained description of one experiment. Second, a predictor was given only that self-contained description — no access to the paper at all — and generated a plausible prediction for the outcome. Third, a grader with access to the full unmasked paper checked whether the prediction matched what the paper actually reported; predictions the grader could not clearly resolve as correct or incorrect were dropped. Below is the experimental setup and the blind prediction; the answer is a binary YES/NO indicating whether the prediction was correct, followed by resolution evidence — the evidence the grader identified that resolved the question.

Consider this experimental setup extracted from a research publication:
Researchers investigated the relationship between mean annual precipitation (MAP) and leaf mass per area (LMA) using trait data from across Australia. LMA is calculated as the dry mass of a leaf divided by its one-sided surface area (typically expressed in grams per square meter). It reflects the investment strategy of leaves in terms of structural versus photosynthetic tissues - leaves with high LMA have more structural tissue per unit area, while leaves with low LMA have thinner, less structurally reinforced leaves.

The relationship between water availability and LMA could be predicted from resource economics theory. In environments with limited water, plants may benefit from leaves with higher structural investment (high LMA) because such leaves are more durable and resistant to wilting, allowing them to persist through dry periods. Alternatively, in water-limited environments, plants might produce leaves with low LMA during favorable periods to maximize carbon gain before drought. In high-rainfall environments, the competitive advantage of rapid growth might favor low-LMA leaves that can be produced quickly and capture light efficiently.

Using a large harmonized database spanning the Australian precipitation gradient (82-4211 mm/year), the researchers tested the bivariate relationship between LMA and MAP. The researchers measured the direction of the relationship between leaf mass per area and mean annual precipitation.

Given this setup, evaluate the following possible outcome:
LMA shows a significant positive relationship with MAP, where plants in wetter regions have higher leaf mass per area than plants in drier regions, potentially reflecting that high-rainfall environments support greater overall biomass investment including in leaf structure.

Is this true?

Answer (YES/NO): NO